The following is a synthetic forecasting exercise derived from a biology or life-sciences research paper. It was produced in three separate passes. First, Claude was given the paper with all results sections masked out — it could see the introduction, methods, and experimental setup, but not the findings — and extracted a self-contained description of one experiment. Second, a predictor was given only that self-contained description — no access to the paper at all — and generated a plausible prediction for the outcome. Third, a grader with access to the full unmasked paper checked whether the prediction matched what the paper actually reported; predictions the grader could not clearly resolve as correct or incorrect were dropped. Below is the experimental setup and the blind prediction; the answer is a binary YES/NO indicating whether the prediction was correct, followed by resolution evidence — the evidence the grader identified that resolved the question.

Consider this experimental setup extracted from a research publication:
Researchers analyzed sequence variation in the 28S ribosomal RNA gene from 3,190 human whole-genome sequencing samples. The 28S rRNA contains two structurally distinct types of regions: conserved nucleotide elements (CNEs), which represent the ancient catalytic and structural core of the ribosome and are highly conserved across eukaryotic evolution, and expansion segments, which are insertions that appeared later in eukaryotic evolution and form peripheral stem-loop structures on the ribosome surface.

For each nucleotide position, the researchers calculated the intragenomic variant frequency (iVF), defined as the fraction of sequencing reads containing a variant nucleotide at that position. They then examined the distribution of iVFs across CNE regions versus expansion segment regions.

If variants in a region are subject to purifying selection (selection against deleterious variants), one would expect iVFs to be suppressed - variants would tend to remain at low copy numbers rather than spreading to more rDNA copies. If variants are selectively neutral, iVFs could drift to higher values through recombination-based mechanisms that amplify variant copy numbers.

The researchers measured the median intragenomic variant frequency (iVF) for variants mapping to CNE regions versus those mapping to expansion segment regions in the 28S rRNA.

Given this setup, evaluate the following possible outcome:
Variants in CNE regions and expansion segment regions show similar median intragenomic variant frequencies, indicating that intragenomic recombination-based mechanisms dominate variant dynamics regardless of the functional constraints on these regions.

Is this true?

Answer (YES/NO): NO